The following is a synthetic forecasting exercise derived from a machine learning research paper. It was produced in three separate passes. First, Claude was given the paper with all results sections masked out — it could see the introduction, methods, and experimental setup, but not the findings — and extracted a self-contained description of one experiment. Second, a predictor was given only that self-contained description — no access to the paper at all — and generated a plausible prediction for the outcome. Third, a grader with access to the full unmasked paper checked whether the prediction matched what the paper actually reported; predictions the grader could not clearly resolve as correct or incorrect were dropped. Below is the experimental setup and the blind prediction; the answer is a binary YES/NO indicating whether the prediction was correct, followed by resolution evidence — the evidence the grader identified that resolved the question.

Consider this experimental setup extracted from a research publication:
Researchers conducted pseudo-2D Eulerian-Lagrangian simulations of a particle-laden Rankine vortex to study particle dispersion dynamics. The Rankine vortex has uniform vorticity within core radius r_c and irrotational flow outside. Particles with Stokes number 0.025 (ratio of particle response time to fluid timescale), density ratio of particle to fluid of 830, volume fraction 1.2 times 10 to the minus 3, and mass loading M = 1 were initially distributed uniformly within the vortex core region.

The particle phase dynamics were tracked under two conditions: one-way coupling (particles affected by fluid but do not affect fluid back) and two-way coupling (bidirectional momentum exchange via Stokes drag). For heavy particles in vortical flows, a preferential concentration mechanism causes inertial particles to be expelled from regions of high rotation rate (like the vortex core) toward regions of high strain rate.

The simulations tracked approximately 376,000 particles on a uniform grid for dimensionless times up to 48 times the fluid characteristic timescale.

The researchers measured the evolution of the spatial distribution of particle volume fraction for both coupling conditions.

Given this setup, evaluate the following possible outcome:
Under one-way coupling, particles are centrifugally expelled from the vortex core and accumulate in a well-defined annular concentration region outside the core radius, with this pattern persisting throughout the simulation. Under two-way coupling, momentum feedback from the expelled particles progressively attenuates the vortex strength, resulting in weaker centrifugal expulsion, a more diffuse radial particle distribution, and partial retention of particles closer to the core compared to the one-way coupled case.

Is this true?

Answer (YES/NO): NO